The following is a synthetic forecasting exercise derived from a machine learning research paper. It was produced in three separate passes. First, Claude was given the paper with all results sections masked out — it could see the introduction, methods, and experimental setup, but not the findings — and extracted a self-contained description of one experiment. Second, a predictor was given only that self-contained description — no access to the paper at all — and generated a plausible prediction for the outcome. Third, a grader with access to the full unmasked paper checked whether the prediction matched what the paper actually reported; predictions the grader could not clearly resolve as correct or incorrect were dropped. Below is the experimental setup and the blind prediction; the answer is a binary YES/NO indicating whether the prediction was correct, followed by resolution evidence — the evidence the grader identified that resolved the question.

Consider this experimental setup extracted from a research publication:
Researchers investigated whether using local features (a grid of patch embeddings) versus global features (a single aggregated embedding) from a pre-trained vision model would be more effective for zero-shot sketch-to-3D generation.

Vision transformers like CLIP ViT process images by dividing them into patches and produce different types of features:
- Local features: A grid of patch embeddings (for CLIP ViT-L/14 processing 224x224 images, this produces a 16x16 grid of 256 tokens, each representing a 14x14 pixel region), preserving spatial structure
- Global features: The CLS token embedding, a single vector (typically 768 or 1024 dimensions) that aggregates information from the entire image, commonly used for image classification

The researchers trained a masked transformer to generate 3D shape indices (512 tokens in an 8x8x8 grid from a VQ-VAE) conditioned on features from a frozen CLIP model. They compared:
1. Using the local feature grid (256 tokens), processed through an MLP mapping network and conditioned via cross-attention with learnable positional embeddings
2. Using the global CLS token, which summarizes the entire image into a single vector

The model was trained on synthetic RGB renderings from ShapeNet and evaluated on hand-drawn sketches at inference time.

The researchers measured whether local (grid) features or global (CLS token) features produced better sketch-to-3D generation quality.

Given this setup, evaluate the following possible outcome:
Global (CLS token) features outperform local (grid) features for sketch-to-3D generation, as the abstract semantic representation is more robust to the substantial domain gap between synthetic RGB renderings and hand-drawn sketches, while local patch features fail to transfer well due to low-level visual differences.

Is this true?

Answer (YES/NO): NO